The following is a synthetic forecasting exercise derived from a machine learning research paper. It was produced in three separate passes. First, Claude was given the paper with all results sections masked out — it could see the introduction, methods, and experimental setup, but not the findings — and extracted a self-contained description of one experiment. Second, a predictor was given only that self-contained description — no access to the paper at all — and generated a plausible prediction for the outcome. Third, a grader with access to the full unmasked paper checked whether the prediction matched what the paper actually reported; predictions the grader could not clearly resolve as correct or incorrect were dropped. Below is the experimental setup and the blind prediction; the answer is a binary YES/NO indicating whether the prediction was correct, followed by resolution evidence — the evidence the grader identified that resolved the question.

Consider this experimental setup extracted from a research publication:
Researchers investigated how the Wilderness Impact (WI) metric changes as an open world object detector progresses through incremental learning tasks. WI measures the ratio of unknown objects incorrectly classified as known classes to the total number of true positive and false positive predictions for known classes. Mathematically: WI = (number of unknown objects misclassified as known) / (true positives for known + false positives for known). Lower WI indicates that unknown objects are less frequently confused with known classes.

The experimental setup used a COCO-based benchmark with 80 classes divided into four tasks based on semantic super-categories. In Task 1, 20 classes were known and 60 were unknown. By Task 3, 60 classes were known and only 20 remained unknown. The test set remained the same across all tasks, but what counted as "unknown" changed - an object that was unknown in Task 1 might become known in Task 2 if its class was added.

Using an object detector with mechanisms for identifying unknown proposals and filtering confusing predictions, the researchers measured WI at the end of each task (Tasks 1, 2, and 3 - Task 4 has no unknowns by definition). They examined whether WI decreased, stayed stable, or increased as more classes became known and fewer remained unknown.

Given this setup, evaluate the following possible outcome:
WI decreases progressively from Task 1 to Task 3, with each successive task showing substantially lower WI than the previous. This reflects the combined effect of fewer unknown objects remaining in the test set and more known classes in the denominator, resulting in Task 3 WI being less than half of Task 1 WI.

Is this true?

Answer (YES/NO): NO